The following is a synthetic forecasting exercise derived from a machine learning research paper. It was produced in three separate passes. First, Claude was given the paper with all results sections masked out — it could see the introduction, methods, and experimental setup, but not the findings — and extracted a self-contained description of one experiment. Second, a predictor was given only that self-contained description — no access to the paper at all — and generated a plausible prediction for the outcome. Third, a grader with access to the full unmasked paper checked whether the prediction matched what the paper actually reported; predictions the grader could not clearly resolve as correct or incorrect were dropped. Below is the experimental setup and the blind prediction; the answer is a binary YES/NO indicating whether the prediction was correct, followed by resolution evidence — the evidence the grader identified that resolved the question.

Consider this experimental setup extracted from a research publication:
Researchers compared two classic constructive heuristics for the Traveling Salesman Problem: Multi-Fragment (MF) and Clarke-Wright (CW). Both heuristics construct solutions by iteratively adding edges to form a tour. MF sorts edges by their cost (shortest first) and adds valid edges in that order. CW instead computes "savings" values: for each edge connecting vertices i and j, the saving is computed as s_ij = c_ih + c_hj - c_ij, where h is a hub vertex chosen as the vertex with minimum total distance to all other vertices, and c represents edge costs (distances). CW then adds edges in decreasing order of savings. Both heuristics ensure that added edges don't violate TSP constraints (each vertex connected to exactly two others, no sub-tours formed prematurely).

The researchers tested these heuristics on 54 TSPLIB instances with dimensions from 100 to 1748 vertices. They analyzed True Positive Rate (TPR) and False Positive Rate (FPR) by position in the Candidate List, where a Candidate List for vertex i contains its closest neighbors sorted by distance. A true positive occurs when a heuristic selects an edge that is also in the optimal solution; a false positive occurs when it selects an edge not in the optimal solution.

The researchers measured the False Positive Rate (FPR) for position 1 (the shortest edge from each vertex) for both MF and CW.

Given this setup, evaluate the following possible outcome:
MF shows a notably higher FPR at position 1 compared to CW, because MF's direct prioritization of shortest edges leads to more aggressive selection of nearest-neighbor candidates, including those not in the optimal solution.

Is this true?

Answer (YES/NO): YES